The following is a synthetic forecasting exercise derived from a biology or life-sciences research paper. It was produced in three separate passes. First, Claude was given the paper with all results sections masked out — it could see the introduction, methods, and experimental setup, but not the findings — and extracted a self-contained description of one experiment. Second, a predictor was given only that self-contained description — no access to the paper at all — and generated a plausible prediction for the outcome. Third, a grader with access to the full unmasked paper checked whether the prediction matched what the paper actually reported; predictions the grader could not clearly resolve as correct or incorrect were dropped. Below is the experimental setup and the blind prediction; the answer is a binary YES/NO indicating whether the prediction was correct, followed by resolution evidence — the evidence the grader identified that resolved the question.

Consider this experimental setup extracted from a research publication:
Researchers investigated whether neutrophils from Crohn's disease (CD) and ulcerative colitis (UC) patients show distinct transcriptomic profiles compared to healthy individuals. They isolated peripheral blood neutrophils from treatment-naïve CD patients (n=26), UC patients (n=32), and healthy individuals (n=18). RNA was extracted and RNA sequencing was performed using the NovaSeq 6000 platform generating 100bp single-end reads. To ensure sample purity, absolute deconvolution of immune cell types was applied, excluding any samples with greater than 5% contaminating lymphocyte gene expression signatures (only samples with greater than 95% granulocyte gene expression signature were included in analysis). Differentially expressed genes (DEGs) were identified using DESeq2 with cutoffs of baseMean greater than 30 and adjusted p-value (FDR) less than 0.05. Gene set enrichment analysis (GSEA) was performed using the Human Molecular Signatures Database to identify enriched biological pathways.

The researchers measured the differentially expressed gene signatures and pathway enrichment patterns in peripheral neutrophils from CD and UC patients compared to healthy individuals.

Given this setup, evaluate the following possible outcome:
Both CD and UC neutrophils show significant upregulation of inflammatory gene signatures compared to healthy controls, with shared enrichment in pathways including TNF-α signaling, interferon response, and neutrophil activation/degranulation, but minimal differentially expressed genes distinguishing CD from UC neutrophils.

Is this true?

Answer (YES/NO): NO